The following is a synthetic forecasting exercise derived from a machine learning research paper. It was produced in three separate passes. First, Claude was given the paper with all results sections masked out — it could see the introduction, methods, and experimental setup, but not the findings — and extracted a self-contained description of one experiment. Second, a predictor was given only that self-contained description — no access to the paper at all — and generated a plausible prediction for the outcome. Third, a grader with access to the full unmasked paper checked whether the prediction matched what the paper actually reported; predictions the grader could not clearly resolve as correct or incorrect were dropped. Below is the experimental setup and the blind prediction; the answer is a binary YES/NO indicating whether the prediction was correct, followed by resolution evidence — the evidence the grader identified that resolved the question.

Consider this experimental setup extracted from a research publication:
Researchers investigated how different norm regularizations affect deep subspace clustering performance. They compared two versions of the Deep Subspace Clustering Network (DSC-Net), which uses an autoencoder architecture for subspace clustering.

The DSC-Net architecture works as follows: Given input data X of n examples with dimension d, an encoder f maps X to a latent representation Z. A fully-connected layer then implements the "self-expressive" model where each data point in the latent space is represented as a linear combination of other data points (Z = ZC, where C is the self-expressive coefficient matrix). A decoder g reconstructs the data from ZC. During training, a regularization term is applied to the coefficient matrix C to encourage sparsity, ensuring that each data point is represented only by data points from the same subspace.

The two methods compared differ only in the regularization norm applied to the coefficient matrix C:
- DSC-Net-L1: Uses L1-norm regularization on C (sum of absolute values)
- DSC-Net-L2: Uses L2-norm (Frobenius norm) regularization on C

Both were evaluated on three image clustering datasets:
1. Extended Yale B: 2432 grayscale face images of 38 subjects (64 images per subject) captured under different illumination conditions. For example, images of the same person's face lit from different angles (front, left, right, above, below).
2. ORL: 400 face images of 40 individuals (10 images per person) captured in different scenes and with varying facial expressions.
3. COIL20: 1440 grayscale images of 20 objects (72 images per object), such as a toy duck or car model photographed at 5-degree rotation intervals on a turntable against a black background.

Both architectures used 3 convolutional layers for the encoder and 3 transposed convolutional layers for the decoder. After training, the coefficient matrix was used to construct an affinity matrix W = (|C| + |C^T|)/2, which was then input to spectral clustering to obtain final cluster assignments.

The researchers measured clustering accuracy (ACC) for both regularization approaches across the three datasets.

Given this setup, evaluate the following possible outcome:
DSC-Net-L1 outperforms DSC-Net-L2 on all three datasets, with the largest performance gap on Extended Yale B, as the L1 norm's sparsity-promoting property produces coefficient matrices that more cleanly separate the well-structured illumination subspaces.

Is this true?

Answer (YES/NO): NO